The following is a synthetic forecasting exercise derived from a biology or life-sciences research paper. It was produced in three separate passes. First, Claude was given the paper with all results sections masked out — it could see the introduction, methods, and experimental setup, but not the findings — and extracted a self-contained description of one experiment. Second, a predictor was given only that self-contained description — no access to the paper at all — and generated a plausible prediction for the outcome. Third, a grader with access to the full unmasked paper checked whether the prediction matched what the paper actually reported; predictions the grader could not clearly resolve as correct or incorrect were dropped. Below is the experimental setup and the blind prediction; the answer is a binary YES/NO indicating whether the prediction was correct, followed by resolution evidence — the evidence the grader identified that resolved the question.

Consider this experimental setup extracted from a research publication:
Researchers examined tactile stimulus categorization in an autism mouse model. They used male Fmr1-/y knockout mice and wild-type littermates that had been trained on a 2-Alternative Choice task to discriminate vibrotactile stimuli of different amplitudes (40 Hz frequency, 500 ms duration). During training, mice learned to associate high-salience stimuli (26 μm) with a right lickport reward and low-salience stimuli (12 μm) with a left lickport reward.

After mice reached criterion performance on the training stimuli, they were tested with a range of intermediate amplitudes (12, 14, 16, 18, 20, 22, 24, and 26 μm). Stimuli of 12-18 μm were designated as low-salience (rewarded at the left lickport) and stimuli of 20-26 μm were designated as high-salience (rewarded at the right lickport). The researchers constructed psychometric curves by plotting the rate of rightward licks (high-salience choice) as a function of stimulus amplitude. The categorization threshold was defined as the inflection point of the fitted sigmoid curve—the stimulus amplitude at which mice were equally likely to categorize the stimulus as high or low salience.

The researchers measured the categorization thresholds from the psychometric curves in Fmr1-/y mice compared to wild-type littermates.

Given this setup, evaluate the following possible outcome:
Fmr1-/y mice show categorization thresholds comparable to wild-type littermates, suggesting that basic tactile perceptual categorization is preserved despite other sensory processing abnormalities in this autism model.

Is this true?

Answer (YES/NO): YES